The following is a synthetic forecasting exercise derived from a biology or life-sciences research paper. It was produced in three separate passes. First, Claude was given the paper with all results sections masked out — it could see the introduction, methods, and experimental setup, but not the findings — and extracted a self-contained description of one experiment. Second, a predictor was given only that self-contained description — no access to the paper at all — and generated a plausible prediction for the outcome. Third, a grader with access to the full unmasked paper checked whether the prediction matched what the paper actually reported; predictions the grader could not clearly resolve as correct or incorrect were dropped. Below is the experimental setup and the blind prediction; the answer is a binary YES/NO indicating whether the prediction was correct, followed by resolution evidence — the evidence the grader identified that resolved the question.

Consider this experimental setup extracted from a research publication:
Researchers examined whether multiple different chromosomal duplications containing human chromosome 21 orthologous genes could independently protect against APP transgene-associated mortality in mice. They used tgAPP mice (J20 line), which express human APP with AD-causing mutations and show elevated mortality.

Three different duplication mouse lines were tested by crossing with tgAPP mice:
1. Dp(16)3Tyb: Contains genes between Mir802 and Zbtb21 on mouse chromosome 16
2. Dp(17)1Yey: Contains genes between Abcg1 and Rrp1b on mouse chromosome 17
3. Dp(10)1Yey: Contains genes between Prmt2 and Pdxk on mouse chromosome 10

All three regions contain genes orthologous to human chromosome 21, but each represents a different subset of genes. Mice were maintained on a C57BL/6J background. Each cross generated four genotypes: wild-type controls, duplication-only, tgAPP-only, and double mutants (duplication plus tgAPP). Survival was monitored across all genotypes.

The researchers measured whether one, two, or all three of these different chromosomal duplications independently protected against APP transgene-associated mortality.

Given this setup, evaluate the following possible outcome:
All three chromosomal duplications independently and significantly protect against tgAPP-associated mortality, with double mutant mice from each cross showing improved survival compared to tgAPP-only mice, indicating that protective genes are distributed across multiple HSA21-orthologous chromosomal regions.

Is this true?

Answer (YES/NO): YES